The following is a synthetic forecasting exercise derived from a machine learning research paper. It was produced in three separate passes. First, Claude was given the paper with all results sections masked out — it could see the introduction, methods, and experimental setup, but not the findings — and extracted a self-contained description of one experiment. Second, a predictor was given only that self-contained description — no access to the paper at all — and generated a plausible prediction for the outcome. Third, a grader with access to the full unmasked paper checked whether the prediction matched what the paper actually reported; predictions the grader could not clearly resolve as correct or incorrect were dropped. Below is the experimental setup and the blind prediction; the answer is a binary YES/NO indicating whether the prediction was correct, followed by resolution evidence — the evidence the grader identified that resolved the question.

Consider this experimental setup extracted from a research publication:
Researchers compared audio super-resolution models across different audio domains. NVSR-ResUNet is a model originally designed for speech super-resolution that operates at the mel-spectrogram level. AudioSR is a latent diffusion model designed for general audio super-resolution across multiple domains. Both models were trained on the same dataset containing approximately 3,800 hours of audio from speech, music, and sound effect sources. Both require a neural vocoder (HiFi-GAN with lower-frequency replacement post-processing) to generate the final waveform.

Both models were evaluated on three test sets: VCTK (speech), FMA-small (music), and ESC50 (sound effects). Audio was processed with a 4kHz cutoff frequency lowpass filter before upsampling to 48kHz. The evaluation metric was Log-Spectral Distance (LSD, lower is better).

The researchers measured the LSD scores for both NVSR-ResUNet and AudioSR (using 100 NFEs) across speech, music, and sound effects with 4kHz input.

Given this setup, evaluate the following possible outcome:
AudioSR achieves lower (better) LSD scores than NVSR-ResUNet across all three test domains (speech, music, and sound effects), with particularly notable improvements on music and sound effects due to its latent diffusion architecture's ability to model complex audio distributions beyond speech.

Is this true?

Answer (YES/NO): NO